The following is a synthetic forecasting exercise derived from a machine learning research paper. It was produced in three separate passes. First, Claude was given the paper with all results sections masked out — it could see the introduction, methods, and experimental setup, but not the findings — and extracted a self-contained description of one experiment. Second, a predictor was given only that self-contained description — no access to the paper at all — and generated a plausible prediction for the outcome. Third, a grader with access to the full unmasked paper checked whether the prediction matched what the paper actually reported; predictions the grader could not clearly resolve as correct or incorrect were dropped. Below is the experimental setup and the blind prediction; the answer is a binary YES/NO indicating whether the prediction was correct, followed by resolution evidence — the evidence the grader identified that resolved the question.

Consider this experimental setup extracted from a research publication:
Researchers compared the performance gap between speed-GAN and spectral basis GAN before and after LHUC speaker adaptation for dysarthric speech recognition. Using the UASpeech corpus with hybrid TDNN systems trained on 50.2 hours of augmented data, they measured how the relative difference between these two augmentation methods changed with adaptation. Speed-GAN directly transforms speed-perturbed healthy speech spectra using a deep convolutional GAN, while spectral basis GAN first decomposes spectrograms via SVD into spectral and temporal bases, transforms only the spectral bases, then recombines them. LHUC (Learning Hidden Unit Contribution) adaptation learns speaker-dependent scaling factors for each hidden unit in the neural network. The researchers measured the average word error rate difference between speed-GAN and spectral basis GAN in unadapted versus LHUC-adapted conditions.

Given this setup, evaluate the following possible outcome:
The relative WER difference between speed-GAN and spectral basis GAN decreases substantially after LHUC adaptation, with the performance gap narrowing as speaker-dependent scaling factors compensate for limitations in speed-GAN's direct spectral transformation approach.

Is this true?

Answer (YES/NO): NO